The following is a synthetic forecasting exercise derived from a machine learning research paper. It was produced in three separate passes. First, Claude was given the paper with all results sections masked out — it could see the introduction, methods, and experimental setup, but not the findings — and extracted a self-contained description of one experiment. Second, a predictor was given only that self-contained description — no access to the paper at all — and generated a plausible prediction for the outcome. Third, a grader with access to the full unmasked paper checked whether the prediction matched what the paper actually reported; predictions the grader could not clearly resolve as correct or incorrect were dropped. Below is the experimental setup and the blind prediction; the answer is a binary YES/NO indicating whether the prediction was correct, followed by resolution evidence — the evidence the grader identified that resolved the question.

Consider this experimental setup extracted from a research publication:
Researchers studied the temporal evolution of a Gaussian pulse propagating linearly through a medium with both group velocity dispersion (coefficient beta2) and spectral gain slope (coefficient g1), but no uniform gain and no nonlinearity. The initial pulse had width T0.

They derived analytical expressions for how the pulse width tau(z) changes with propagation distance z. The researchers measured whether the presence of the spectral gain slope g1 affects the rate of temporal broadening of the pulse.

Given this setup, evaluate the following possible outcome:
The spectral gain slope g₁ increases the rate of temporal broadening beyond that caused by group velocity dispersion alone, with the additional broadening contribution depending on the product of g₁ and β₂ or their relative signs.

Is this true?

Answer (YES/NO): NO